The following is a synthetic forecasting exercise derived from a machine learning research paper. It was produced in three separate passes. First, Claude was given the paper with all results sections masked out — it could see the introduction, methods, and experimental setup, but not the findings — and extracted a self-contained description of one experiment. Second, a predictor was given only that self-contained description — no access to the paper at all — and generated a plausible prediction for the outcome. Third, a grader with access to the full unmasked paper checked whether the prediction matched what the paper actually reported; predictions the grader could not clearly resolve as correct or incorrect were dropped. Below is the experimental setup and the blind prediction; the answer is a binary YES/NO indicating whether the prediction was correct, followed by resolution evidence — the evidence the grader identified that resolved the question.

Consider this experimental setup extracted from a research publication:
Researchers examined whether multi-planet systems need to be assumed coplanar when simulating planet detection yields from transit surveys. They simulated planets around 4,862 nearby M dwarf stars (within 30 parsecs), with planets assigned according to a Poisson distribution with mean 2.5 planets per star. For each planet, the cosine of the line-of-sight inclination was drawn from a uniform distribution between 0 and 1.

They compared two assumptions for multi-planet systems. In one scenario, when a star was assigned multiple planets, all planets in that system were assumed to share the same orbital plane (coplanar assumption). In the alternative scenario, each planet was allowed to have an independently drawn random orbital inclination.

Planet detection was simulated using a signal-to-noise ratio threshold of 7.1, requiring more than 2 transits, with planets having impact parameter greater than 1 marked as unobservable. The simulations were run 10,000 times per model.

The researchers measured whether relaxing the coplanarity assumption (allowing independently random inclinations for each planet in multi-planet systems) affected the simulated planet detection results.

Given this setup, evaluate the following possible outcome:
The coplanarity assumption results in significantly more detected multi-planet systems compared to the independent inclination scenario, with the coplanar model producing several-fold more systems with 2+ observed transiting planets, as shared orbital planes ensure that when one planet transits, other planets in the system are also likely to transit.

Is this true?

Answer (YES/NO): NO